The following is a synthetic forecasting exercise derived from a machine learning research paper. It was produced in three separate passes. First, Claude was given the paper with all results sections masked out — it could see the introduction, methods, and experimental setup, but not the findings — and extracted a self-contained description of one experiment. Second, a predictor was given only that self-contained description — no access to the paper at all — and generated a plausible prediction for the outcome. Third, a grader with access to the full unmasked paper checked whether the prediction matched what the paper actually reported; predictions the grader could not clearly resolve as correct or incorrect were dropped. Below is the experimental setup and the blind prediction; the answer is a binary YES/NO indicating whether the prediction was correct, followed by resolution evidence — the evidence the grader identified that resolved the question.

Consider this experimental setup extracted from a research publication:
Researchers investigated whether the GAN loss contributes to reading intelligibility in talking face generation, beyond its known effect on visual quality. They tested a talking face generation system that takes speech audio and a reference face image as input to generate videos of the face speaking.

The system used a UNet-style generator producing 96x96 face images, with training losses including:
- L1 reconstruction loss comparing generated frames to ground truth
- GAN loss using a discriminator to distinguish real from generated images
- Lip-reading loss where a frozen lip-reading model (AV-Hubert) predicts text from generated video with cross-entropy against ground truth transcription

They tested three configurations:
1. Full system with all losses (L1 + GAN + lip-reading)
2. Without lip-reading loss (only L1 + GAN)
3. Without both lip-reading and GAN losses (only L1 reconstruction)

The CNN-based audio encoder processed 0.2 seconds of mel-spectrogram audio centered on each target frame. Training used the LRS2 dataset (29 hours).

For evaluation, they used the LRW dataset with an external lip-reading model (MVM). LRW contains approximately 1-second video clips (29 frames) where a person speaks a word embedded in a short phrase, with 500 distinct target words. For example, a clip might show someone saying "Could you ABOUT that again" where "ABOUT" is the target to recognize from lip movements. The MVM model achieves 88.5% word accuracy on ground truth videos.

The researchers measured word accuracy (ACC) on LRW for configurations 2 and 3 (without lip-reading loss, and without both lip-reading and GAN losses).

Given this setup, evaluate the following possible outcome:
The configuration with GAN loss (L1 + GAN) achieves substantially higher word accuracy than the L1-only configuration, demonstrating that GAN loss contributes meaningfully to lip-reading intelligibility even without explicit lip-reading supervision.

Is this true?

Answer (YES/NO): YES